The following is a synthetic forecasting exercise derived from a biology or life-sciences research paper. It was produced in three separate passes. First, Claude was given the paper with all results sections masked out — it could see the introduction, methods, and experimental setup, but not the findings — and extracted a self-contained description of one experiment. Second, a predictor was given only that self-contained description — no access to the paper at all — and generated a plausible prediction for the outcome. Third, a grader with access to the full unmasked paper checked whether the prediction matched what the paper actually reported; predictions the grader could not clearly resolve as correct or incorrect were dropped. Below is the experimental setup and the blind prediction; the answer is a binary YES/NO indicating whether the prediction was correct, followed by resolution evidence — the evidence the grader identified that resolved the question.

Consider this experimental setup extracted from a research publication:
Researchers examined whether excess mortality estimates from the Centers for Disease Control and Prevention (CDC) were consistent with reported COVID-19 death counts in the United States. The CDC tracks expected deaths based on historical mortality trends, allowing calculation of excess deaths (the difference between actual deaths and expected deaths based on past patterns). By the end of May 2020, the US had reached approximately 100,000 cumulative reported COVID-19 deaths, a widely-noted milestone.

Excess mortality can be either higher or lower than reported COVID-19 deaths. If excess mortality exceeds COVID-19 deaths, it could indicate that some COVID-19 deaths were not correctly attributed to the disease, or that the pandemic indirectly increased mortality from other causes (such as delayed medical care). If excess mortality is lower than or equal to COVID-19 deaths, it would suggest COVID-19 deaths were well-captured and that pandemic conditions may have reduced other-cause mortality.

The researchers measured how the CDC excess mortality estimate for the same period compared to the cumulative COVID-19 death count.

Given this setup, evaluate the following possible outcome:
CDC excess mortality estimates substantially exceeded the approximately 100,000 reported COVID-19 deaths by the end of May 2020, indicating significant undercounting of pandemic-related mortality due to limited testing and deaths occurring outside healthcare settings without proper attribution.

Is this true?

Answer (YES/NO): YES